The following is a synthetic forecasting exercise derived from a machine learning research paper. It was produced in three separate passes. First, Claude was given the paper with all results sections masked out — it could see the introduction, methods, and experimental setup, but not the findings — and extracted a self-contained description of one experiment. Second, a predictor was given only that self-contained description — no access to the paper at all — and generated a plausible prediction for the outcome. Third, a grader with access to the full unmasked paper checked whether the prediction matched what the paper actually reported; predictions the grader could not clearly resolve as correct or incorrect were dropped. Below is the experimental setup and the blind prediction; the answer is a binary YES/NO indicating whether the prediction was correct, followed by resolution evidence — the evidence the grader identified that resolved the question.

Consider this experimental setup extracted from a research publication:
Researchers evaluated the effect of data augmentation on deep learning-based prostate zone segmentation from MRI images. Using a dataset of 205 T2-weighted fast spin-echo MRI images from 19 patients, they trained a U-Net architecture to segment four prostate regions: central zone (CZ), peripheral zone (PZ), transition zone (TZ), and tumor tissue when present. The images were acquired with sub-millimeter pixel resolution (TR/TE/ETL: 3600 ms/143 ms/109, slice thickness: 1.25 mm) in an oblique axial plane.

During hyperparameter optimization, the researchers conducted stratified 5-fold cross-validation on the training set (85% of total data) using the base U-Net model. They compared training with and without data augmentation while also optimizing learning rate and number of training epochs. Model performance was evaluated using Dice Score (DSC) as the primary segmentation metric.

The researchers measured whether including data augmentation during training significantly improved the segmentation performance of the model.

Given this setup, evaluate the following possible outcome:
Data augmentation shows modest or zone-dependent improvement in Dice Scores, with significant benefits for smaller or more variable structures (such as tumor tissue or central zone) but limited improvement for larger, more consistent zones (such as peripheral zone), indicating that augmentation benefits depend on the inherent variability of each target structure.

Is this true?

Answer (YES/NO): NO